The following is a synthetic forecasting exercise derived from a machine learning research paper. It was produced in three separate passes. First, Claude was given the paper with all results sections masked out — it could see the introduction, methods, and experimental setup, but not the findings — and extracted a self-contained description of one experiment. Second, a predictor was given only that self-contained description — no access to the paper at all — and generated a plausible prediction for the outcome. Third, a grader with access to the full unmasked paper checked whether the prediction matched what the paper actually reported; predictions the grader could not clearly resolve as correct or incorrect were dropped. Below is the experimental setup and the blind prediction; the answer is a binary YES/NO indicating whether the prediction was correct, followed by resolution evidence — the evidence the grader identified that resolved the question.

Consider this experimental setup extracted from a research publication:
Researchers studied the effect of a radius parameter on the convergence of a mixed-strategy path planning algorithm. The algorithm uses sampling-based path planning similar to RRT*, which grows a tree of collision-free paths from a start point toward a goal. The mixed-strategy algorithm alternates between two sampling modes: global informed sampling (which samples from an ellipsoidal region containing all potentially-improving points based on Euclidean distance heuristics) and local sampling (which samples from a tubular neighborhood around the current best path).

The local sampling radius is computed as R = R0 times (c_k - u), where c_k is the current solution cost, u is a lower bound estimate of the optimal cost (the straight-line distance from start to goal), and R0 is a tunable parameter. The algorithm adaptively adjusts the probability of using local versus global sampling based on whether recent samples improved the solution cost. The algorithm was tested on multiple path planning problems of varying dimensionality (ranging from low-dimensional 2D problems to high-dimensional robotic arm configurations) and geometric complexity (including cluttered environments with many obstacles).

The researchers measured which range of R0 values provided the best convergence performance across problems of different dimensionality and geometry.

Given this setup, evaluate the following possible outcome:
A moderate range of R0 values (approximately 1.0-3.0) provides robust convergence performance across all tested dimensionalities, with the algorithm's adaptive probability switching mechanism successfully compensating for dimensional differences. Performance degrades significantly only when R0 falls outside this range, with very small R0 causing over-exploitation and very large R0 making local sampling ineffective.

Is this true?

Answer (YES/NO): NO